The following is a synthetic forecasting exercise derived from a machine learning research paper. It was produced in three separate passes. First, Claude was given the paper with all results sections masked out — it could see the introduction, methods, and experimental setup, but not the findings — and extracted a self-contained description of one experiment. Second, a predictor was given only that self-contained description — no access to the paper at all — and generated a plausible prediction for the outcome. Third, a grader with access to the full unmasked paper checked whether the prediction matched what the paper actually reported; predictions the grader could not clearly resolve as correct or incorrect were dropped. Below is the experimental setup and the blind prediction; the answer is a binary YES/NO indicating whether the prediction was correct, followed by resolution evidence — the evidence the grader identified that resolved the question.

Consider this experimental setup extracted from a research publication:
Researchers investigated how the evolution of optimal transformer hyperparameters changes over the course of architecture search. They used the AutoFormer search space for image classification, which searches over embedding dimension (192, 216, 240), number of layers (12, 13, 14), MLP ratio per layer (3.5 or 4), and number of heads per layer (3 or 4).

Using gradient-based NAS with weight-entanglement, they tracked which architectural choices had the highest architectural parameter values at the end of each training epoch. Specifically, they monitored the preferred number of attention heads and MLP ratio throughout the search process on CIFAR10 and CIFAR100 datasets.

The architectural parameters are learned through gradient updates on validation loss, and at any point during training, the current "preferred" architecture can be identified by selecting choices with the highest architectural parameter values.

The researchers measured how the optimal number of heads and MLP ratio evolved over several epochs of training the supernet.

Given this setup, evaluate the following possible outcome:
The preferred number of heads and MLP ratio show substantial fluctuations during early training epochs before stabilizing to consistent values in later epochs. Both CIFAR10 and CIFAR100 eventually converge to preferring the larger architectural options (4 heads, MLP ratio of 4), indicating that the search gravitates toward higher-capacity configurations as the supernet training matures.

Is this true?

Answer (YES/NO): NO